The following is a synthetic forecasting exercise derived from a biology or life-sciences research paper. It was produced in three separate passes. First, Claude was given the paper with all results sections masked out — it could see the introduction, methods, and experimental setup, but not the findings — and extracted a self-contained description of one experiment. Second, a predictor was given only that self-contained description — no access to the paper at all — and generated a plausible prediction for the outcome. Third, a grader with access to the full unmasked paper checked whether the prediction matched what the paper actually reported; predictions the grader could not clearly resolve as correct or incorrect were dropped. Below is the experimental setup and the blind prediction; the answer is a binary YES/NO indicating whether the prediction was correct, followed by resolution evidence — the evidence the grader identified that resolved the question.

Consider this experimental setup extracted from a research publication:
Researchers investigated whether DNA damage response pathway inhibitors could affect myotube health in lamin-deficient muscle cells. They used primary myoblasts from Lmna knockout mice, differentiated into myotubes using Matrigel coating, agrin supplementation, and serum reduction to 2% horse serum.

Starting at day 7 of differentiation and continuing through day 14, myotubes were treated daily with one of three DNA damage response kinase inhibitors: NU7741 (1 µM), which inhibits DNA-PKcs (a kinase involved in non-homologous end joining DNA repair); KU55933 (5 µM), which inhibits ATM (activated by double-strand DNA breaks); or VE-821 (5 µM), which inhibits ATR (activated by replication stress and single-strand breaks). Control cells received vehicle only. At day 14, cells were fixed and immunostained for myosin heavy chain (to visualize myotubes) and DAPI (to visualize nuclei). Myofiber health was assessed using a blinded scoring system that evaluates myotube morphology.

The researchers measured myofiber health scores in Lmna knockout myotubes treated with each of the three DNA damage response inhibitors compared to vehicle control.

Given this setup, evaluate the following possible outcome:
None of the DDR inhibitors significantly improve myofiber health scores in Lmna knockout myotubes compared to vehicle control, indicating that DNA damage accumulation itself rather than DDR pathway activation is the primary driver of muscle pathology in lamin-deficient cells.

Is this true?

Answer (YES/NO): NO